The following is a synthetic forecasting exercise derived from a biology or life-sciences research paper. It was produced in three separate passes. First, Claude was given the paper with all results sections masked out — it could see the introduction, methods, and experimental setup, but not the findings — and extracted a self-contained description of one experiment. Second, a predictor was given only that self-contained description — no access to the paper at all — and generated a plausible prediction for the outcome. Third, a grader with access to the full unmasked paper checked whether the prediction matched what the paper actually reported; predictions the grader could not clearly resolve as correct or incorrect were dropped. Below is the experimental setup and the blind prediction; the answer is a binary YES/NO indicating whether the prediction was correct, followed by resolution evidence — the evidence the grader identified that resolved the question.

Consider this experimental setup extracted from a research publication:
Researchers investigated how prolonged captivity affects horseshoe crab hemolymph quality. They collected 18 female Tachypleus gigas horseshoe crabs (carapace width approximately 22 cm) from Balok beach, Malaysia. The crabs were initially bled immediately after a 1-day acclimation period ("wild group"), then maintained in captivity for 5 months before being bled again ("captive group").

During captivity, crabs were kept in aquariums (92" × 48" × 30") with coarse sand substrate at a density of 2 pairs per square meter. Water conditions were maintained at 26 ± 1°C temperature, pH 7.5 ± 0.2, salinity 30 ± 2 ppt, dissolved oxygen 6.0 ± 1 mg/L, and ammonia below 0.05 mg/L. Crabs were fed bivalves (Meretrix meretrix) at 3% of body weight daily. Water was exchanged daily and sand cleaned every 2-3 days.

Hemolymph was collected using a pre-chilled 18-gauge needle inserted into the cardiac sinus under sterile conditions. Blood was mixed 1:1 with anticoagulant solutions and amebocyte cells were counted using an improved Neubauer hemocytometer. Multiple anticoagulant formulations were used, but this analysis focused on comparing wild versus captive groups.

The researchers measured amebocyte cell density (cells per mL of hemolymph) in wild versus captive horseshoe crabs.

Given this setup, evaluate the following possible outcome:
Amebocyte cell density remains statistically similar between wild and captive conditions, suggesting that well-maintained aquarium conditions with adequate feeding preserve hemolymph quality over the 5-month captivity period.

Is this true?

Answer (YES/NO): NO